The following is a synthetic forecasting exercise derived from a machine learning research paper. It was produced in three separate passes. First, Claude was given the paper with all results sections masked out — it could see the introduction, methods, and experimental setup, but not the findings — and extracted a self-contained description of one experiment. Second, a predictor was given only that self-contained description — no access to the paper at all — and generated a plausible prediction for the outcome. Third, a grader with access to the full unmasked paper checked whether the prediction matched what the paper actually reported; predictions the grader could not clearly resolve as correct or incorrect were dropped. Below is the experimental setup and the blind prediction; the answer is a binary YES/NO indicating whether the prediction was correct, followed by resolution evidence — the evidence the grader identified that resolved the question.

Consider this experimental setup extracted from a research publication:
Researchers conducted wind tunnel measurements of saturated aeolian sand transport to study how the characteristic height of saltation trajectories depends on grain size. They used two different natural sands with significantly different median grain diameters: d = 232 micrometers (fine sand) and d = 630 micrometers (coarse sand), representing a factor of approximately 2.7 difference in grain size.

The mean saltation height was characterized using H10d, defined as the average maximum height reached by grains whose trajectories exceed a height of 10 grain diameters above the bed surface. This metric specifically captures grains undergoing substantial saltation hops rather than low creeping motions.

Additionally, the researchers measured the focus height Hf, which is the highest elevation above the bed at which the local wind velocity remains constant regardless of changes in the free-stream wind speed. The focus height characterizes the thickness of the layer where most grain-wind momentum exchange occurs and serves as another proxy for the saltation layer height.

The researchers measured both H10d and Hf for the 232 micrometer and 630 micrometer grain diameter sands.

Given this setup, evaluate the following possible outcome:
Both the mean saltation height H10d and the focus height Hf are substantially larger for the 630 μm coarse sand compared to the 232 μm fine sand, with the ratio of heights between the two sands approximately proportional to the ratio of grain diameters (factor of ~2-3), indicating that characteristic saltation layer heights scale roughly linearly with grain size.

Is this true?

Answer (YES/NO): NO